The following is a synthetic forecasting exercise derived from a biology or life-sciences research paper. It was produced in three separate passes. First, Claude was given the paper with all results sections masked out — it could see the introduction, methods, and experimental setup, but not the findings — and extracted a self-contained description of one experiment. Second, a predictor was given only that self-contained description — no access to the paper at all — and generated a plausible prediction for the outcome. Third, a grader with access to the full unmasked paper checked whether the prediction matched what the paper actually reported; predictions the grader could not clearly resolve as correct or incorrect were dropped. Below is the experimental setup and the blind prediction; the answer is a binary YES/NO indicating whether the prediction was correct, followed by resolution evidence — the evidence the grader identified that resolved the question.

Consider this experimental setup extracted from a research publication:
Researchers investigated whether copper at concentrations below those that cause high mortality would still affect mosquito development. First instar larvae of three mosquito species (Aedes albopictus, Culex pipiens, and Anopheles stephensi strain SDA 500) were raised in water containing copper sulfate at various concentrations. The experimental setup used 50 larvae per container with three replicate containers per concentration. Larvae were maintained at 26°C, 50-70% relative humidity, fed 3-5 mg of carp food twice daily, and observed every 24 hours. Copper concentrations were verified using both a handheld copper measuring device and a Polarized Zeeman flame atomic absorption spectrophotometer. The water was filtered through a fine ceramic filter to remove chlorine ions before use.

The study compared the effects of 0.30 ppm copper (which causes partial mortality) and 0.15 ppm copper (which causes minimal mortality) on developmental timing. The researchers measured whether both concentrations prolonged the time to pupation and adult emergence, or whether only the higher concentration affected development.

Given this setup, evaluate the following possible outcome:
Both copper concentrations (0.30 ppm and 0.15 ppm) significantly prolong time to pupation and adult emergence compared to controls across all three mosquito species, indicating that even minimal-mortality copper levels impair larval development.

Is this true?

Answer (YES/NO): YES